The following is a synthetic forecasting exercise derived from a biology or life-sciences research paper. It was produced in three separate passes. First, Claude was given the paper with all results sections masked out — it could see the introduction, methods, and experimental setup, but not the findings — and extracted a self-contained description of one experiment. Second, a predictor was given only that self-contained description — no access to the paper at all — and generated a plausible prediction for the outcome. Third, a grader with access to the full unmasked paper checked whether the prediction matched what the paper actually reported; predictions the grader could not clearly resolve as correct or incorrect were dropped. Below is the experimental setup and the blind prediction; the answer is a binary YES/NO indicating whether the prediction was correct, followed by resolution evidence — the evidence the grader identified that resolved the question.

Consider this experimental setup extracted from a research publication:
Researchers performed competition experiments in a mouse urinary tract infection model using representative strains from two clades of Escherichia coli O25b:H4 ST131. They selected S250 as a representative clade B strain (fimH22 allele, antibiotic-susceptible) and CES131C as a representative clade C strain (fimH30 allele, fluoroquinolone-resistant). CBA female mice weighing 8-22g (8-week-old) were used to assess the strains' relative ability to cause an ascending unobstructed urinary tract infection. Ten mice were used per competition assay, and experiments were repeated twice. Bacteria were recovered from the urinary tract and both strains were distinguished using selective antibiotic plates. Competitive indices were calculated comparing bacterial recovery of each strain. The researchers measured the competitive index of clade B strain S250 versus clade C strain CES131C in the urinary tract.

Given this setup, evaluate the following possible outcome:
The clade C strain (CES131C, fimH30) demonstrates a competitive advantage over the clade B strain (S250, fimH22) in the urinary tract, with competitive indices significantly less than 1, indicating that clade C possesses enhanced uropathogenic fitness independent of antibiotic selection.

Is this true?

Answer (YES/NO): NO